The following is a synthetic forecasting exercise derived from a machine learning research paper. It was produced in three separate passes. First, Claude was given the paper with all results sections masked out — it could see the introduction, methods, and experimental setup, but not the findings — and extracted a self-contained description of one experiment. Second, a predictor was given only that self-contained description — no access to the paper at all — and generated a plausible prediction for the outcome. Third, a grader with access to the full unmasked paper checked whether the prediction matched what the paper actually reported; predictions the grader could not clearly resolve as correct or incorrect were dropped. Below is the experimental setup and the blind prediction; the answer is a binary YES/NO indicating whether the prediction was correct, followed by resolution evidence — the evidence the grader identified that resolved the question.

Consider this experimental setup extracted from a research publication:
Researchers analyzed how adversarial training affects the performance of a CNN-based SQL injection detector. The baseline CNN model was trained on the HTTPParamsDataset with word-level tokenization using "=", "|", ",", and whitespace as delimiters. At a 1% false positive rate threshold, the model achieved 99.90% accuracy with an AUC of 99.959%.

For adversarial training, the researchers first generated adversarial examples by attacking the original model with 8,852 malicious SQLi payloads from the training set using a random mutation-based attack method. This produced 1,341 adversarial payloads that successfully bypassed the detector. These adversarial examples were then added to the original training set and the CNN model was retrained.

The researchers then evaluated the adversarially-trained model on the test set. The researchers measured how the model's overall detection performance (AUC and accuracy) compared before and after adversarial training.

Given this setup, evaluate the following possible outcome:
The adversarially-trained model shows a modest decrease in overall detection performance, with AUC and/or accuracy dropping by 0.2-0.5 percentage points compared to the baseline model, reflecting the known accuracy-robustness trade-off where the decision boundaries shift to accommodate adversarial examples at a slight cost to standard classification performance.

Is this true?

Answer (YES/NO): NO